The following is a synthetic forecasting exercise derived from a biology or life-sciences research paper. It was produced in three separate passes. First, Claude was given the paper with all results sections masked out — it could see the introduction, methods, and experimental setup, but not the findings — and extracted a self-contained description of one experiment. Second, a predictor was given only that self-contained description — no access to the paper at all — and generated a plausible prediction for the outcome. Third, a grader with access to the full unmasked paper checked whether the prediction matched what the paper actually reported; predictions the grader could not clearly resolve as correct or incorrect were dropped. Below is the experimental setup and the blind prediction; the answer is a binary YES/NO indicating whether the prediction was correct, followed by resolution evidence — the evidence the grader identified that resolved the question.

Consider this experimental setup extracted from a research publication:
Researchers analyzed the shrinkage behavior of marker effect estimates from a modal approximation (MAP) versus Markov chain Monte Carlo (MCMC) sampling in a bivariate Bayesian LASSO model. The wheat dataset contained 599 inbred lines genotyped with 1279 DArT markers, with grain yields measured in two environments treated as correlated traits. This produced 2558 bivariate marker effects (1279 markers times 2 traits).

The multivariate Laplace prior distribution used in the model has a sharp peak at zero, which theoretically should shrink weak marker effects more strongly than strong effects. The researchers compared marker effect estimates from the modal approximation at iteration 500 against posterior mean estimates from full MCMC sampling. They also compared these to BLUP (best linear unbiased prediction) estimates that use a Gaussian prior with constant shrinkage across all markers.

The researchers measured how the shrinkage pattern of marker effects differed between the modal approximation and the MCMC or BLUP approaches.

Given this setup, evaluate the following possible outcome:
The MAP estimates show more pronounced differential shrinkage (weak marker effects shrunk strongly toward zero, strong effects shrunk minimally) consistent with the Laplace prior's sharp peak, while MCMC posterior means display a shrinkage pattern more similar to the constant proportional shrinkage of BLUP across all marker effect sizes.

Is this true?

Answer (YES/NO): NO